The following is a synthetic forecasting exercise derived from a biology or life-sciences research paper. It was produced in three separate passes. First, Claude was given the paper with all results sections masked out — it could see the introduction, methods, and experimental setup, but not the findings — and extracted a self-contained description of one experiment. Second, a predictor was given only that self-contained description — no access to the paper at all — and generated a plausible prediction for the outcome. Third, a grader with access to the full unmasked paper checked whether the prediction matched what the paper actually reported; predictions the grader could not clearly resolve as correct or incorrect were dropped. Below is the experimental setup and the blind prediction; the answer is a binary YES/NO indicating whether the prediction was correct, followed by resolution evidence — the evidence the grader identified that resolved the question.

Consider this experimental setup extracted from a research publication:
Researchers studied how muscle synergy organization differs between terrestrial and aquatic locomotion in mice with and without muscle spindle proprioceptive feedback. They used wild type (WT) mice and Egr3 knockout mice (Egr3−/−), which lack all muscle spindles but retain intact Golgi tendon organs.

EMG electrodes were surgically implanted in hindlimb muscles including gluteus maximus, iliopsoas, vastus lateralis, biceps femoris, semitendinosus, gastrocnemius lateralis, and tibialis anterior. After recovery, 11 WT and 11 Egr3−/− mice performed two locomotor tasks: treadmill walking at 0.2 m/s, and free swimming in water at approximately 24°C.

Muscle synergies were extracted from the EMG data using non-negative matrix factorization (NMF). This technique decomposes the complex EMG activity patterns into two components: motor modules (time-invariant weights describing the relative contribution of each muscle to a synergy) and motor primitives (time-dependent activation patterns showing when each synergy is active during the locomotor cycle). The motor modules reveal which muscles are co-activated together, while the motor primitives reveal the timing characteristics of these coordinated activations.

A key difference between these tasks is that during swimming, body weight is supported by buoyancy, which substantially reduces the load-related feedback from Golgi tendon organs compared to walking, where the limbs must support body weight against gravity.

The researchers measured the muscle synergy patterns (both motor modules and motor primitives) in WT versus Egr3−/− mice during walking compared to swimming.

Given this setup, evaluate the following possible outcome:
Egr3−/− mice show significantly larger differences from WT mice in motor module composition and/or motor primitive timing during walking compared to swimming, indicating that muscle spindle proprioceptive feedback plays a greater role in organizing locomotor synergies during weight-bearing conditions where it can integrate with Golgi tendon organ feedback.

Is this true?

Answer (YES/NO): NO